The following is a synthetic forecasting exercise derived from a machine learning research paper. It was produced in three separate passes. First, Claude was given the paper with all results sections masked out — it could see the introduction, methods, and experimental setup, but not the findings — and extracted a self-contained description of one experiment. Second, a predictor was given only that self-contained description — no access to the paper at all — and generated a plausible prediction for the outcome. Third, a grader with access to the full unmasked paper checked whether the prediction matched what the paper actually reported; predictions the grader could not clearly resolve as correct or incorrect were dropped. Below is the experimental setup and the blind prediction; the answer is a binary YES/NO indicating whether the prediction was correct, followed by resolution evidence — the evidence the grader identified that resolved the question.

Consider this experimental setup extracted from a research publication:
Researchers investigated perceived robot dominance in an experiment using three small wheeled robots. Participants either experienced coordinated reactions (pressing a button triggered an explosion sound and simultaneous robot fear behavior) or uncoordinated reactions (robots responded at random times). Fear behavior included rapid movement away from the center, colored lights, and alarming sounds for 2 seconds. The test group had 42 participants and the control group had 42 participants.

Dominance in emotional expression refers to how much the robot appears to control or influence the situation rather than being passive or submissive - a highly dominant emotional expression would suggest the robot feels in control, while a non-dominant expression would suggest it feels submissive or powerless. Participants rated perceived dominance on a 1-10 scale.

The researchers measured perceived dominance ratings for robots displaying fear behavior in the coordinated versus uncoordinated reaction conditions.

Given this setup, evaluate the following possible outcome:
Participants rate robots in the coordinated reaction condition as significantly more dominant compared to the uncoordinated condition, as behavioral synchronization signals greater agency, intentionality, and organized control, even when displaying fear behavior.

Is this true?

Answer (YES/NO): NO